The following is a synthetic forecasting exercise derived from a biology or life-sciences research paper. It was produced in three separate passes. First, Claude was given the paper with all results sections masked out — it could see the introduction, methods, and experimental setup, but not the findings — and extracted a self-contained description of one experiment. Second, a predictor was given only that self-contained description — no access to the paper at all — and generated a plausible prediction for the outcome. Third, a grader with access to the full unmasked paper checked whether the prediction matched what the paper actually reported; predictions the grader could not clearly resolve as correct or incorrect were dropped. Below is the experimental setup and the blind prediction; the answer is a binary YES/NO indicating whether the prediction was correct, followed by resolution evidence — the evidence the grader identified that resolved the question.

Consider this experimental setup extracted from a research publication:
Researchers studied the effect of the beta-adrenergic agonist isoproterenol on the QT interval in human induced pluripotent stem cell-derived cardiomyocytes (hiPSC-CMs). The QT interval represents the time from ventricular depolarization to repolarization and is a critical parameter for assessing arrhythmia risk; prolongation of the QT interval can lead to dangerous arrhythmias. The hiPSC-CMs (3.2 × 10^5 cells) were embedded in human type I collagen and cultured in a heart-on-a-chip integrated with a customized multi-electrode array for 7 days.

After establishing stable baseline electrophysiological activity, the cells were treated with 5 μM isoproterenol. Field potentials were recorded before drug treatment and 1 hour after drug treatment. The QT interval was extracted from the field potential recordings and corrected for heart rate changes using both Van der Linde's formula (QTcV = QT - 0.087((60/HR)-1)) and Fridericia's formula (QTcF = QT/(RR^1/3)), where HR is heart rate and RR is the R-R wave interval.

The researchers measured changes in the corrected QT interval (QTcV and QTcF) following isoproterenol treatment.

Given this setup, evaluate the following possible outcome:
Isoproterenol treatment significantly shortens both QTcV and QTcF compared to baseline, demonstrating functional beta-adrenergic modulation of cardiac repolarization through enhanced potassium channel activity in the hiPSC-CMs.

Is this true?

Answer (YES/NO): NO